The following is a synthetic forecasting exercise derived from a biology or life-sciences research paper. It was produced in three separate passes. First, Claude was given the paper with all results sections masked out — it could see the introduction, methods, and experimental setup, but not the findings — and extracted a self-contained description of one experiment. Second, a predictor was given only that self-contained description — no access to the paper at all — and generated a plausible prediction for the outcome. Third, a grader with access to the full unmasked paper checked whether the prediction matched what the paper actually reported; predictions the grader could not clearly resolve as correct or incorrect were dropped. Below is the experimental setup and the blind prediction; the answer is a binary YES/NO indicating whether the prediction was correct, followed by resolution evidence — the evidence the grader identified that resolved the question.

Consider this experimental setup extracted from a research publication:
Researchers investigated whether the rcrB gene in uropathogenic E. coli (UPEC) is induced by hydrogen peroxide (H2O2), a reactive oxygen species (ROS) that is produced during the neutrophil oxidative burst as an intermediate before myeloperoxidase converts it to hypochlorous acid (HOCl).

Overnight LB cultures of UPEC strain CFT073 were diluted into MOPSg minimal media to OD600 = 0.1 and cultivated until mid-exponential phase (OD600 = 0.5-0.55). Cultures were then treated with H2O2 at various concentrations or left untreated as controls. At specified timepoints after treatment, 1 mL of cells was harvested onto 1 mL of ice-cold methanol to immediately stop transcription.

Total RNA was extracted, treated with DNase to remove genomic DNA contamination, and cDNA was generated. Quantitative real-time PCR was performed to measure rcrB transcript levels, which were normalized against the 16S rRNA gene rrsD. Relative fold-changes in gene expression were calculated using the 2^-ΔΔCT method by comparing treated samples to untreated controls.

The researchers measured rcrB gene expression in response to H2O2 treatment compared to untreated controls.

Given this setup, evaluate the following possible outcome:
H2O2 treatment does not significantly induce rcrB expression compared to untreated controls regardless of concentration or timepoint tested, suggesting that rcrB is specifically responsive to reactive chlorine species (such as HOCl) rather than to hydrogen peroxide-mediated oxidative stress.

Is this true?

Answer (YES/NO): YES